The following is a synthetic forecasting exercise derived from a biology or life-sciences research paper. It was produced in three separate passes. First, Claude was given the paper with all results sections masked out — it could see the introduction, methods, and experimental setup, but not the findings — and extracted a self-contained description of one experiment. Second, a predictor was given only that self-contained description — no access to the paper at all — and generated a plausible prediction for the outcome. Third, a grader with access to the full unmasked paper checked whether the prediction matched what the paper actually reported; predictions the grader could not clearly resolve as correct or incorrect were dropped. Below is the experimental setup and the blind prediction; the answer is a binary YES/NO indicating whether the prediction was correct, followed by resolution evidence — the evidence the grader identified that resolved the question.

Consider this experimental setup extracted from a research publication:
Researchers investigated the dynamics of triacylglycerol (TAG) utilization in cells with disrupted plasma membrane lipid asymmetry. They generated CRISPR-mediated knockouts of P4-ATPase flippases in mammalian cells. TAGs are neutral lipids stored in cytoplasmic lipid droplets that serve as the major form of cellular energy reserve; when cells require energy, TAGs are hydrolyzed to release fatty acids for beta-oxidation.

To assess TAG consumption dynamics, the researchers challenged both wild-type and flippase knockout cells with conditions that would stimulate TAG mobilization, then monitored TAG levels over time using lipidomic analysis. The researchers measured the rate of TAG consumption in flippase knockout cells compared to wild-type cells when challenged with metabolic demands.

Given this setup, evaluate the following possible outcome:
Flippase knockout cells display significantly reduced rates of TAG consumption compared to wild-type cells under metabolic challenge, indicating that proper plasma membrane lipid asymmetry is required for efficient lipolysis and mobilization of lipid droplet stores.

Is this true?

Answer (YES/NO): NO